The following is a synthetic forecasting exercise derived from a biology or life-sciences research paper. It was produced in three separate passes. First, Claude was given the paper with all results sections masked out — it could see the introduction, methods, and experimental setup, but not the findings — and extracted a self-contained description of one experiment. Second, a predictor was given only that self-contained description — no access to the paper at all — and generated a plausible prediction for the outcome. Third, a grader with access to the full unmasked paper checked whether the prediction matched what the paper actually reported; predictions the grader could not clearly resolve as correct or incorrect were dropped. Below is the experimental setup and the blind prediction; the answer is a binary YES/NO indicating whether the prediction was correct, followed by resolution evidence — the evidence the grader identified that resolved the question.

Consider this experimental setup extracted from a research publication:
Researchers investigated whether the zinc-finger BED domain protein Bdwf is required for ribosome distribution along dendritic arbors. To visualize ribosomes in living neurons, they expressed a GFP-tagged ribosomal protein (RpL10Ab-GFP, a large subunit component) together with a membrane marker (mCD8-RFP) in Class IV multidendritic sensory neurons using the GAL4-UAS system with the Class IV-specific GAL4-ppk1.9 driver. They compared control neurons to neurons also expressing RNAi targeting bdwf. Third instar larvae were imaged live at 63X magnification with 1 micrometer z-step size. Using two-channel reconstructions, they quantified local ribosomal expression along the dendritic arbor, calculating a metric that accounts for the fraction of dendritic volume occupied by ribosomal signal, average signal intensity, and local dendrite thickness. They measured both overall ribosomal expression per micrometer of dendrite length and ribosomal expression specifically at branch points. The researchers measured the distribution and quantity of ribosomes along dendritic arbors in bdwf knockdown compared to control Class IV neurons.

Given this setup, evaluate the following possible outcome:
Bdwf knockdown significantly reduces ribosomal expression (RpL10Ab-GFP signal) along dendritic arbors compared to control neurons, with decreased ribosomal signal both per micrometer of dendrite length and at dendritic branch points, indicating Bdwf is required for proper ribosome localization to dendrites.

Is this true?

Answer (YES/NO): YES